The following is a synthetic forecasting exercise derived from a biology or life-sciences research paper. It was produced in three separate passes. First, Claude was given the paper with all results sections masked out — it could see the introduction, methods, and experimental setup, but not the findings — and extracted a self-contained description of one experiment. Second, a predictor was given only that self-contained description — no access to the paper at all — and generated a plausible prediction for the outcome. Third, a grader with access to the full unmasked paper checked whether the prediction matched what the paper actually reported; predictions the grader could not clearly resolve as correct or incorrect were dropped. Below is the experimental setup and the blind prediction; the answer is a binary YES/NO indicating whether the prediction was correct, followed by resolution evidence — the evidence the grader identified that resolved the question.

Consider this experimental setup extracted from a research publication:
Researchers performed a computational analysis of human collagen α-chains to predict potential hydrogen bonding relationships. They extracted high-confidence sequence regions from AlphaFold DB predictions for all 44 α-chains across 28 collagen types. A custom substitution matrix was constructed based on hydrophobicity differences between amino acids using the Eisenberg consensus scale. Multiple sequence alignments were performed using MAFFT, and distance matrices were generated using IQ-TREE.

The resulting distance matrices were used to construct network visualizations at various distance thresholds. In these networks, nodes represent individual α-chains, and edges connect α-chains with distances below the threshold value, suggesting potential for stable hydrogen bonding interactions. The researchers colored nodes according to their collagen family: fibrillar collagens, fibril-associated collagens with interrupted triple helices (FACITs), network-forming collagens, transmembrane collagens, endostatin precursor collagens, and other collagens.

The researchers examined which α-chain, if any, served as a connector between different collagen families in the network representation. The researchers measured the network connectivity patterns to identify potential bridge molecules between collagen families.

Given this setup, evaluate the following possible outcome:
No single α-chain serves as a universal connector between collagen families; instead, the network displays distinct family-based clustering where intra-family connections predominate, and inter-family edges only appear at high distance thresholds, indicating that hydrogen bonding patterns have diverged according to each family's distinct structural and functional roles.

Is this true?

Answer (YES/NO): NO